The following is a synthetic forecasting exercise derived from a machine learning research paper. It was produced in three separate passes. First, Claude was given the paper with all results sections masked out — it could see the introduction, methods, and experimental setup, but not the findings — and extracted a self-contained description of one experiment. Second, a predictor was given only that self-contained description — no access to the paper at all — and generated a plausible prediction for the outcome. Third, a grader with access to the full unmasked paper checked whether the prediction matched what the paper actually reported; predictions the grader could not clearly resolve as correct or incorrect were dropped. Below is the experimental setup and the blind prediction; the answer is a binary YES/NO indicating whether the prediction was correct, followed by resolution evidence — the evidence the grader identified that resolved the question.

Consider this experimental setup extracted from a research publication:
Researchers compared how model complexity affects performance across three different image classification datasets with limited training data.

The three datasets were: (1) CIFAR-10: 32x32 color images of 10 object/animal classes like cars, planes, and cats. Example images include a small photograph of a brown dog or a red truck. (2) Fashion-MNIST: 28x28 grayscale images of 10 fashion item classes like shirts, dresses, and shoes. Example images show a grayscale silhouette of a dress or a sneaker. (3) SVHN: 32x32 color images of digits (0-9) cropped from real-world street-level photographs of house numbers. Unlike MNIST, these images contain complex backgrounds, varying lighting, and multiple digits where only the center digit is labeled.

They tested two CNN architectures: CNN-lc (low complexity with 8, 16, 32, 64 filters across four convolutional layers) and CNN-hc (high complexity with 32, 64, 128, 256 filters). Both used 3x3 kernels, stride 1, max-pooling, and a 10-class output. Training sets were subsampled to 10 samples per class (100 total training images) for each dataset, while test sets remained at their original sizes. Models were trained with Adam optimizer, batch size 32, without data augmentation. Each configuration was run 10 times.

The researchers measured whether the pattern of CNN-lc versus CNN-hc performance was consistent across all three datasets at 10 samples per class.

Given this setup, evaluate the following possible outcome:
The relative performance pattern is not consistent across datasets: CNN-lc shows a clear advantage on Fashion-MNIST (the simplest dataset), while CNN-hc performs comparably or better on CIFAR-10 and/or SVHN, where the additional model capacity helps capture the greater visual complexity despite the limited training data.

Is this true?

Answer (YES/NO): NO